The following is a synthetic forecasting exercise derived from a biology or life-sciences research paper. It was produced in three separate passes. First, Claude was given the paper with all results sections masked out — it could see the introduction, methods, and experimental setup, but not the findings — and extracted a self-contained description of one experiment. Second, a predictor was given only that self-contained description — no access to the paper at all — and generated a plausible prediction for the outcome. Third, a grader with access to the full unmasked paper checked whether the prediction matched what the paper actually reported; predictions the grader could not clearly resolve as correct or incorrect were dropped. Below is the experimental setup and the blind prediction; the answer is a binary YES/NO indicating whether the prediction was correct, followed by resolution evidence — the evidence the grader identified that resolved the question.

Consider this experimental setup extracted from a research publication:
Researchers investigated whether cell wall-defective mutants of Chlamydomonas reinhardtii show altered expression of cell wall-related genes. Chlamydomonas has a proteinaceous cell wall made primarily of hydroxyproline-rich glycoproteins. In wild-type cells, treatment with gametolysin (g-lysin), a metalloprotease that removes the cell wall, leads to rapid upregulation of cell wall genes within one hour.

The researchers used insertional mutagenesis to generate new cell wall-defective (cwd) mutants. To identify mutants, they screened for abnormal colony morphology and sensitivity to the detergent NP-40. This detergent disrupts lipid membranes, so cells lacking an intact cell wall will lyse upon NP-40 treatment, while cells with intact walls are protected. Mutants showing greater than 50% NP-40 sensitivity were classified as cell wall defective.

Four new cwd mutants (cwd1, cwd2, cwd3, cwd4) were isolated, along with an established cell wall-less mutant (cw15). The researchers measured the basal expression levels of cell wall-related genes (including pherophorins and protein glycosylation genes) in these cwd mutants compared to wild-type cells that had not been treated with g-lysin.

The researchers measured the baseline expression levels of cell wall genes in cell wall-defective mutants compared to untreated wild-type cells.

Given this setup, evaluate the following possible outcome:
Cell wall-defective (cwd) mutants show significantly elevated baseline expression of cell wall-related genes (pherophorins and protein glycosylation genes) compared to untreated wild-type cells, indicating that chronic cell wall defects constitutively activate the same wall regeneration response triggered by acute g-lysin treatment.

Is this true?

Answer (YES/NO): YES